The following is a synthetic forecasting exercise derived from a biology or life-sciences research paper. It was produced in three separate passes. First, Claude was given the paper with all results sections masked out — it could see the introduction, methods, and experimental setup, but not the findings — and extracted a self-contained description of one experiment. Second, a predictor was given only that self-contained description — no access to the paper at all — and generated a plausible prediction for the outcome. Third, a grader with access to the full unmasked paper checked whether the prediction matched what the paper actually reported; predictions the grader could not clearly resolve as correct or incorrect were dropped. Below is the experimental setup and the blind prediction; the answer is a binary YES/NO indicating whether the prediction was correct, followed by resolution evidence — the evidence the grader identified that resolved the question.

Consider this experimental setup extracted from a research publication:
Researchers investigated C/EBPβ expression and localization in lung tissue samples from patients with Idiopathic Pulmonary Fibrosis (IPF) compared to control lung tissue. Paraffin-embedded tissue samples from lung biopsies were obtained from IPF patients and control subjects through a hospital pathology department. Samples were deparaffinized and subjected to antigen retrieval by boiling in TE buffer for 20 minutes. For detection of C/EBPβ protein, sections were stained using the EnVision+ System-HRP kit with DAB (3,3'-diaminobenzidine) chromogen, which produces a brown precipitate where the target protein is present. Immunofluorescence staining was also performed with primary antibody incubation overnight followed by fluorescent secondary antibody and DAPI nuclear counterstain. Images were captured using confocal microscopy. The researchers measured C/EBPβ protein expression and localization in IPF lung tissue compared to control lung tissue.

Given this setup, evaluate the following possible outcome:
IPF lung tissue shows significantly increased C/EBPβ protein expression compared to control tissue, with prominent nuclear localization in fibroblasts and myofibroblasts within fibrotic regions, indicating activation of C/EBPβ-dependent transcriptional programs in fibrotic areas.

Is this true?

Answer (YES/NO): NO